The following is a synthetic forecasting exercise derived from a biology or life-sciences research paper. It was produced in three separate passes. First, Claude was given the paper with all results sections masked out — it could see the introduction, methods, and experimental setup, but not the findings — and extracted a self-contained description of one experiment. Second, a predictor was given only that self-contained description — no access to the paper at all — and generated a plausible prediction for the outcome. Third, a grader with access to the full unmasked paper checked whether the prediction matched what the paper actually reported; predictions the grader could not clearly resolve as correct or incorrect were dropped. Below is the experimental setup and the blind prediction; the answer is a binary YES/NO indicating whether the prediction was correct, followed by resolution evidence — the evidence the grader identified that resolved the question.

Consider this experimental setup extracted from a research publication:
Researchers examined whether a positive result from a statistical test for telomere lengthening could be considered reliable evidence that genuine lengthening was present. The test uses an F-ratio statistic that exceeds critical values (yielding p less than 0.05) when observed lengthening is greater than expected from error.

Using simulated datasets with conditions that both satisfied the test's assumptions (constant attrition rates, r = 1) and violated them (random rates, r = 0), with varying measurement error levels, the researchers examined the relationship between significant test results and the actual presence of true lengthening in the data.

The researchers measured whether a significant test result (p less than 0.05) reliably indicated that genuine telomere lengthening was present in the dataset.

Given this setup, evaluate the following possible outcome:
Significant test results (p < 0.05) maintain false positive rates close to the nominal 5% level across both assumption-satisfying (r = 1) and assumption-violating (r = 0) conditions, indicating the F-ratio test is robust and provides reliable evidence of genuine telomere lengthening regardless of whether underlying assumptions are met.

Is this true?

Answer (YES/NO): NO